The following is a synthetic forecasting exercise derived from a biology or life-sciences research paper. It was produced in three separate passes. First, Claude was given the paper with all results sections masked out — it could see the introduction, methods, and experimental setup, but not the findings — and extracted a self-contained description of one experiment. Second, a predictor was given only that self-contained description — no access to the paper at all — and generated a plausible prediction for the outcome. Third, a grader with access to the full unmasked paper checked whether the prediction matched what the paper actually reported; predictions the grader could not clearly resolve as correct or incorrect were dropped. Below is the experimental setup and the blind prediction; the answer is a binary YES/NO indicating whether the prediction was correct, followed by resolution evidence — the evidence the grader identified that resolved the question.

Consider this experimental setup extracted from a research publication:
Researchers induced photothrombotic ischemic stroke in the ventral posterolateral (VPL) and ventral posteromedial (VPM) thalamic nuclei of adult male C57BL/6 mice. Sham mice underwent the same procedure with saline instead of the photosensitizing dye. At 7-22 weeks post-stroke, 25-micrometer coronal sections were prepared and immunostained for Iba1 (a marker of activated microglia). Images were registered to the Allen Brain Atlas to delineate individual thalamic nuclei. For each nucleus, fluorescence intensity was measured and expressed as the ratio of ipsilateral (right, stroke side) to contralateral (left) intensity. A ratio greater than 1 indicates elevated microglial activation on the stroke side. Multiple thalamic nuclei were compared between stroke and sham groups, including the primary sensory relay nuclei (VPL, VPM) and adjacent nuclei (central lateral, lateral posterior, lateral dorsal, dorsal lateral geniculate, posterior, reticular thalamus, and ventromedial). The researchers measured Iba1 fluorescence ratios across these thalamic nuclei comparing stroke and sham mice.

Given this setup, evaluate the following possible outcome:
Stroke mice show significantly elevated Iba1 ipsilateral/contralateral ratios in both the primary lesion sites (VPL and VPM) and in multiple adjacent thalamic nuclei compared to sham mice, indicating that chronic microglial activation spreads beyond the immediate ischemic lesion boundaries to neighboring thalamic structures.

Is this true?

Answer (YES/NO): NO